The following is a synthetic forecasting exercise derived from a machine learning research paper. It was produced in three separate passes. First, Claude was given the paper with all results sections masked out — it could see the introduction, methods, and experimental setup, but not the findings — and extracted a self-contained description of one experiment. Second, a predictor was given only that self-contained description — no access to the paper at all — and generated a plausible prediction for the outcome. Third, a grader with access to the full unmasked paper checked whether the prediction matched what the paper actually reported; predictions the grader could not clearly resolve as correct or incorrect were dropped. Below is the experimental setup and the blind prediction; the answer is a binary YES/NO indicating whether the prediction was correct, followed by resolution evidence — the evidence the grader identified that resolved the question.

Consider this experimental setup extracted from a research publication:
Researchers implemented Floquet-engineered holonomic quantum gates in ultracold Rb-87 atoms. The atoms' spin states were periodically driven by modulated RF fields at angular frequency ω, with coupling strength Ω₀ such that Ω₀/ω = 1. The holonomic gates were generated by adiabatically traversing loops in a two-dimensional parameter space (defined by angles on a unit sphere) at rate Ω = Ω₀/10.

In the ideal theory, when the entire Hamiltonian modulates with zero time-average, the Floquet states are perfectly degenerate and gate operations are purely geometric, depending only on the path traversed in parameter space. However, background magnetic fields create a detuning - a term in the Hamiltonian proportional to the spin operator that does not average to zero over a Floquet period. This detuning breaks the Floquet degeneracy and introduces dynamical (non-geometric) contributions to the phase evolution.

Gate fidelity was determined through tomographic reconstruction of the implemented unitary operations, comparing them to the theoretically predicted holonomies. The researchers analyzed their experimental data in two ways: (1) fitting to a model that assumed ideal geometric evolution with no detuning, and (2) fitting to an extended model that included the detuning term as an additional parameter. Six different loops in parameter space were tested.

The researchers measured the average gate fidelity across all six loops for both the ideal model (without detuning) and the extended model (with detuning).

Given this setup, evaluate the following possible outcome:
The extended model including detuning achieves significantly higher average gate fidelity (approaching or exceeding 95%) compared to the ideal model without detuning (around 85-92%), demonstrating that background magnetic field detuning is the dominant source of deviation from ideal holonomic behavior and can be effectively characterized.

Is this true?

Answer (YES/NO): NO